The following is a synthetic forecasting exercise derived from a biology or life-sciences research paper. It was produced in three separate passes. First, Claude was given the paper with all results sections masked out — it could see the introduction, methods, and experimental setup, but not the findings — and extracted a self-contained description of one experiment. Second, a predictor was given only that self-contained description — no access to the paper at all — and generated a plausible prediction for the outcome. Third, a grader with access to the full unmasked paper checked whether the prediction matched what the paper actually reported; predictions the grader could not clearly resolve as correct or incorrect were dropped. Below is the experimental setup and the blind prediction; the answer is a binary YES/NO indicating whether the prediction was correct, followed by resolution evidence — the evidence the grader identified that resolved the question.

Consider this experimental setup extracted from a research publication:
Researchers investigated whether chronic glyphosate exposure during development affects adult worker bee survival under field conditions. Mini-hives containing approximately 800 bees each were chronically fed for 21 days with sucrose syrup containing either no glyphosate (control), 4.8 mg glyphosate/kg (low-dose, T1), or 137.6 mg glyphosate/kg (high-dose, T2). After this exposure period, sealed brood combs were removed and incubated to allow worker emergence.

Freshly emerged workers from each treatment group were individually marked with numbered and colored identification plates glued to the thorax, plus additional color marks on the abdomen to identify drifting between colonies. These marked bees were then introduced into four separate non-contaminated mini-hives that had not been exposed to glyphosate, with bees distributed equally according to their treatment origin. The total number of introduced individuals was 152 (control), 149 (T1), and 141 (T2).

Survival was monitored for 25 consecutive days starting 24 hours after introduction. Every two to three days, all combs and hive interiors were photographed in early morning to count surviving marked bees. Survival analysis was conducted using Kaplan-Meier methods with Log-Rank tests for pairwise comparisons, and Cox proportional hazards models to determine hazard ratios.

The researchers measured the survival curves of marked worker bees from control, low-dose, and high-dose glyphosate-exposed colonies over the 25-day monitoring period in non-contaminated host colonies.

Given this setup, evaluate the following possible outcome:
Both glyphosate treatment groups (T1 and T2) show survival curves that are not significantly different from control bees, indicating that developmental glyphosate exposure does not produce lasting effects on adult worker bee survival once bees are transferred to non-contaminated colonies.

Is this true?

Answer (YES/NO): YES